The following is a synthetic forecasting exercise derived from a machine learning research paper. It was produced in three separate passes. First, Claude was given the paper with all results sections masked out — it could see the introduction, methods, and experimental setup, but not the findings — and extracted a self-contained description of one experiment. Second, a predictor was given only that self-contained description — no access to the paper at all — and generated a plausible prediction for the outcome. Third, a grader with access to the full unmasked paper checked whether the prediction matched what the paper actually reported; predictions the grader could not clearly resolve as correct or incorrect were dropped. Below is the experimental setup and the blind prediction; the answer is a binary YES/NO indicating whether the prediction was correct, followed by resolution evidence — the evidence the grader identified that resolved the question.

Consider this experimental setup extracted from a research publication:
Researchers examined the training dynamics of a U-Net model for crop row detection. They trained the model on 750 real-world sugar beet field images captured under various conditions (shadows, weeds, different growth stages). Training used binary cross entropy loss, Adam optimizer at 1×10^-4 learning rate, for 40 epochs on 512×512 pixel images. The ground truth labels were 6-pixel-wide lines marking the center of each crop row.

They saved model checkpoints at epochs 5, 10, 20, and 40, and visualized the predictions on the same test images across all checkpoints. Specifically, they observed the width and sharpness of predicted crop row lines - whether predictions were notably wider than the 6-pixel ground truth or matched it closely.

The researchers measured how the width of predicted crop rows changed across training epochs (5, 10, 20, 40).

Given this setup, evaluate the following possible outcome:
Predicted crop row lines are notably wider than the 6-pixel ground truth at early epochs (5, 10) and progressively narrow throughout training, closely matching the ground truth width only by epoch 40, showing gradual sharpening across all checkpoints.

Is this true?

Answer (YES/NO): NO